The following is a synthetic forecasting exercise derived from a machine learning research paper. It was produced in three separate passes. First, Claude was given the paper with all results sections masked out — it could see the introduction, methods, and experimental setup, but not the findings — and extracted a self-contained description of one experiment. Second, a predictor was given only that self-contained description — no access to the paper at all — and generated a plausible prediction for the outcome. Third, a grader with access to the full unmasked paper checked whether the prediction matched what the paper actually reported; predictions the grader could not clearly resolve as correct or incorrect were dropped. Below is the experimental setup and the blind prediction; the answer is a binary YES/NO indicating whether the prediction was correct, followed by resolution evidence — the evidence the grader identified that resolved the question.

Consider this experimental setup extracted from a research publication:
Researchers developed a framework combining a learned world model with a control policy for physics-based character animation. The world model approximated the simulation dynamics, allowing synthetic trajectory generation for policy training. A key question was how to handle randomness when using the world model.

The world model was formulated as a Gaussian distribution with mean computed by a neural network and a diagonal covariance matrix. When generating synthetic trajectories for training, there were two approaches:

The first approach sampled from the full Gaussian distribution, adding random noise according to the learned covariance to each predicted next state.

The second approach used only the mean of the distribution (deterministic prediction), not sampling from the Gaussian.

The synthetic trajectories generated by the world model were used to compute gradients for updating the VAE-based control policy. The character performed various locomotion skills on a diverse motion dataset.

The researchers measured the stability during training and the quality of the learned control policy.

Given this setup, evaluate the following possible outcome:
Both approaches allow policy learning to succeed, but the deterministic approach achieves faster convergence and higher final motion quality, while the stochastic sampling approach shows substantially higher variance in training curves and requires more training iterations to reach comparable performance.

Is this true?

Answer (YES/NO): NO